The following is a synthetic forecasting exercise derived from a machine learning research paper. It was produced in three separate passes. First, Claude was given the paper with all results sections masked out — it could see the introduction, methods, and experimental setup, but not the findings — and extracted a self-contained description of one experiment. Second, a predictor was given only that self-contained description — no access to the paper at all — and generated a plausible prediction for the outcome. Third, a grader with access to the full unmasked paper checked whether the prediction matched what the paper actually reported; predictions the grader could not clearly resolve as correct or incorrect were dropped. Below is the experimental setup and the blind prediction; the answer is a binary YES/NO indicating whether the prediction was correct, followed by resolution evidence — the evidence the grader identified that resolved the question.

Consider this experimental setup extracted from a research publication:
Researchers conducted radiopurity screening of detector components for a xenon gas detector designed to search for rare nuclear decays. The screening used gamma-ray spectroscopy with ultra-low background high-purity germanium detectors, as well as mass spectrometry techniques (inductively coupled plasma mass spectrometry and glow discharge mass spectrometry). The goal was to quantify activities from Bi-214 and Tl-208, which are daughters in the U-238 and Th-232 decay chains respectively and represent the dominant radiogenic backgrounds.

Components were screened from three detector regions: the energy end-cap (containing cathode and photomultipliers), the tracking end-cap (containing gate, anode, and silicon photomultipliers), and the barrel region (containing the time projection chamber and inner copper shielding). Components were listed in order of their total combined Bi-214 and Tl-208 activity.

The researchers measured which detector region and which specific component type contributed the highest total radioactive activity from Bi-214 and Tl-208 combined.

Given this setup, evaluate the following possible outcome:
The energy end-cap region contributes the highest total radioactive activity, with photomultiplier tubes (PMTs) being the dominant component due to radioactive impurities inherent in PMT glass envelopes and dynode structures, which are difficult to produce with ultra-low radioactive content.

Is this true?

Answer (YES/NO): NO